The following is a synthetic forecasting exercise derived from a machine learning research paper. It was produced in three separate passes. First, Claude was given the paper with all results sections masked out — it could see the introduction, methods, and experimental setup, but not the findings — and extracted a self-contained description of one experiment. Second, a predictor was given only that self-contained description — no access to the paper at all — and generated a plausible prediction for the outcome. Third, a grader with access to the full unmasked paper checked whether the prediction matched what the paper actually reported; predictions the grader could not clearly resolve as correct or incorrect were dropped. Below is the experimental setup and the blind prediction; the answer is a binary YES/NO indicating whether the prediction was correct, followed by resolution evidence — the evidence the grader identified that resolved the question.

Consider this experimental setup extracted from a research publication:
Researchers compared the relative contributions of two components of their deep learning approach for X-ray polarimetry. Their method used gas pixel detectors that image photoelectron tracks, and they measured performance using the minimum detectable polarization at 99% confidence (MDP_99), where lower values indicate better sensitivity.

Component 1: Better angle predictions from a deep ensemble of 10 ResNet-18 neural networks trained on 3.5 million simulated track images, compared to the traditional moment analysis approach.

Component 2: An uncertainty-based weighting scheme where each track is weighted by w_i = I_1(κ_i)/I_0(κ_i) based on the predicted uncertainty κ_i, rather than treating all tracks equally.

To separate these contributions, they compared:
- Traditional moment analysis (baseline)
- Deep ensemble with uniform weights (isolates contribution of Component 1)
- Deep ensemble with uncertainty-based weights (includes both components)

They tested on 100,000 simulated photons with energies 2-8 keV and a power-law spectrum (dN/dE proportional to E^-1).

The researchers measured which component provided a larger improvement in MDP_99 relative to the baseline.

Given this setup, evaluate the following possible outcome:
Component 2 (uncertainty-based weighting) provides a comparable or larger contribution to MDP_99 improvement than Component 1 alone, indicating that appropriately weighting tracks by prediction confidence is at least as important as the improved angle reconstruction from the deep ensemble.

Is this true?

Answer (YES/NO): YES